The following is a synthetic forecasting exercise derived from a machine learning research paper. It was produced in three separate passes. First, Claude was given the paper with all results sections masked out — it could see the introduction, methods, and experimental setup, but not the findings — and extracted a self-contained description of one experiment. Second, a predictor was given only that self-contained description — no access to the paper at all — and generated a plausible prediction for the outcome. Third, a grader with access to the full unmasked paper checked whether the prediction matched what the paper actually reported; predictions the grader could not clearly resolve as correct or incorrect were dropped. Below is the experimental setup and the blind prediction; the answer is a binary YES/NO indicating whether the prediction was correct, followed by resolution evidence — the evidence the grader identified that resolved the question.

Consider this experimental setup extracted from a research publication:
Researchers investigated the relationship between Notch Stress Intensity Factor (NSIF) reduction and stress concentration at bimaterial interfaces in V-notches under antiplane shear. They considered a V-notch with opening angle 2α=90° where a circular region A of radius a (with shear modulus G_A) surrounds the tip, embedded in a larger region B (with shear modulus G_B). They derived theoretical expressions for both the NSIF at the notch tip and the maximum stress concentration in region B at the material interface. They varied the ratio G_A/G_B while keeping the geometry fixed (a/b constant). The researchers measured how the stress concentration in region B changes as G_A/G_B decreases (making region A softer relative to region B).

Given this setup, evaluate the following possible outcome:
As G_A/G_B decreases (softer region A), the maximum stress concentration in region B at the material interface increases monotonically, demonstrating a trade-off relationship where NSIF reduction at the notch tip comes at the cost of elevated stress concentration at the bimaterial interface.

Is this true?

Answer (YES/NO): YES